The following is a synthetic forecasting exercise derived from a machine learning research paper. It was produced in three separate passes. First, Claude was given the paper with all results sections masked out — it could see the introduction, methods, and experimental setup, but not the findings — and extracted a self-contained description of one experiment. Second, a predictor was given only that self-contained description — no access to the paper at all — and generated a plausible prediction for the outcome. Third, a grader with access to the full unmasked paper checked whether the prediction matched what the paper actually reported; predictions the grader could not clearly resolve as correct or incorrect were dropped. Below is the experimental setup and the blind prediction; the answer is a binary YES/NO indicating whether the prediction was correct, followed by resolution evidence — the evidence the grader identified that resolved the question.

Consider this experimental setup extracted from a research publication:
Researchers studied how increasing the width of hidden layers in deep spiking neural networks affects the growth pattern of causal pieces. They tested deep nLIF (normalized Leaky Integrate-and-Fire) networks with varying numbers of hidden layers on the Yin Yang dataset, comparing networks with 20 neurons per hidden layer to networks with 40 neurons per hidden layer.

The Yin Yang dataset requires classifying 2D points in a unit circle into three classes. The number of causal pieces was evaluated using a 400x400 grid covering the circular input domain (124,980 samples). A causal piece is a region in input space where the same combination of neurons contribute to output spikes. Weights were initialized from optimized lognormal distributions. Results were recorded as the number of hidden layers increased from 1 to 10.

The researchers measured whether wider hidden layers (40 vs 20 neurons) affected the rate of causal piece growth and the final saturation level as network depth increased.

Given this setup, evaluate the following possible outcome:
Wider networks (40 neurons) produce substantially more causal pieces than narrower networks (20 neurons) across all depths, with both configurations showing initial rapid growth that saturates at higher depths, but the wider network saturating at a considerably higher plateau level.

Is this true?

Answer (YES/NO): YES